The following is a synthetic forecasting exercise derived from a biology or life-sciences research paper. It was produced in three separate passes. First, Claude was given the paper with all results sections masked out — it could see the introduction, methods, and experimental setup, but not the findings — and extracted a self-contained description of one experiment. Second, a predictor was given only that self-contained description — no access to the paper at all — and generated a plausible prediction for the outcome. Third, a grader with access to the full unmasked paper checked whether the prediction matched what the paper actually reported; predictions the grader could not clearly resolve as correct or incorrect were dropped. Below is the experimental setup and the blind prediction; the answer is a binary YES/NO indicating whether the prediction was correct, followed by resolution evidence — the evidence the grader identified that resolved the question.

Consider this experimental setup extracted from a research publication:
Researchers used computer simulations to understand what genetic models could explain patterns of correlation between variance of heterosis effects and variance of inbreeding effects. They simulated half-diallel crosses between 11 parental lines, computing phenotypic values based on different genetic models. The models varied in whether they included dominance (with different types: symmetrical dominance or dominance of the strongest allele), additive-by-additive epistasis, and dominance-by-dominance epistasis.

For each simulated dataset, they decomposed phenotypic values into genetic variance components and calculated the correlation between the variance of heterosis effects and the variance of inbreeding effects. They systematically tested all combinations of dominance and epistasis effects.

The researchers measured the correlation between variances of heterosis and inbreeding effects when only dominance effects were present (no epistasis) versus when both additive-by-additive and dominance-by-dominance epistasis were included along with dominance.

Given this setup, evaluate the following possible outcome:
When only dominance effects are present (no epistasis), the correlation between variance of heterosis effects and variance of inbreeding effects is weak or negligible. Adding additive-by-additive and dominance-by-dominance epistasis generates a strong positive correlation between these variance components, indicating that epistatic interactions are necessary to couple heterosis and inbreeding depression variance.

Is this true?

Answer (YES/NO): NO